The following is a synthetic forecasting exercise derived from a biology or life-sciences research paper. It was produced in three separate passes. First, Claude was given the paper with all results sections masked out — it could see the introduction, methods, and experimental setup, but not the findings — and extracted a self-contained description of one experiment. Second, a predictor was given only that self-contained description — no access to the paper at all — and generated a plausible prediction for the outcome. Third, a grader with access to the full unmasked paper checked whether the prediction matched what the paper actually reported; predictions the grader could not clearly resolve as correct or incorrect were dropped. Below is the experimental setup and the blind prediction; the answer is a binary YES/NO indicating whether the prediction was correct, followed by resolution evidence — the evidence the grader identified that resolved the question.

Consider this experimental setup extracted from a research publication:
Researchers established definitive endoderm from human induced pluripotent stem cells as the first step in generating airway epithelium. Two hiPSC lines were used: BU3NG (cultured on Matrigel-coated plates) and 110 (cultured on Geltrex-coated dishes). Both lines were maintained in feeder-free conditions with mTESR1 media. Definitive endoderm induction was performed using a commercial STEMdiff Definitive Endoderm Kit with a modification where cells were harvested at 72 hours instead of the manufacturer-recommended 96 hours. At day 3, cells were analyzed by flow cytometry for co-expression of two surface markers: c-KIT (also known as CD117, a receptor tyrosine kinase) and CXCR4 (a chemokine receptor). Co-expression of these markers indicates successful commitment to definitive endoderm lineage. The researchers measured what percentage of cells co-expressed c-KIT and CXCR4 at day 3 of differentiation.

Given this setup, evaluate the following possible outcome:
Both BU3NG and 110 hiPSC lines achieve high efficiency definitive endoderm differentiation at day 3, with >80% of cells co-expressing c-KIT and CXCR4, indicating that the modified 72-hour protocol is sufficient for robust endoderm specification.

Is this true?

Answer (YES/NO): YES